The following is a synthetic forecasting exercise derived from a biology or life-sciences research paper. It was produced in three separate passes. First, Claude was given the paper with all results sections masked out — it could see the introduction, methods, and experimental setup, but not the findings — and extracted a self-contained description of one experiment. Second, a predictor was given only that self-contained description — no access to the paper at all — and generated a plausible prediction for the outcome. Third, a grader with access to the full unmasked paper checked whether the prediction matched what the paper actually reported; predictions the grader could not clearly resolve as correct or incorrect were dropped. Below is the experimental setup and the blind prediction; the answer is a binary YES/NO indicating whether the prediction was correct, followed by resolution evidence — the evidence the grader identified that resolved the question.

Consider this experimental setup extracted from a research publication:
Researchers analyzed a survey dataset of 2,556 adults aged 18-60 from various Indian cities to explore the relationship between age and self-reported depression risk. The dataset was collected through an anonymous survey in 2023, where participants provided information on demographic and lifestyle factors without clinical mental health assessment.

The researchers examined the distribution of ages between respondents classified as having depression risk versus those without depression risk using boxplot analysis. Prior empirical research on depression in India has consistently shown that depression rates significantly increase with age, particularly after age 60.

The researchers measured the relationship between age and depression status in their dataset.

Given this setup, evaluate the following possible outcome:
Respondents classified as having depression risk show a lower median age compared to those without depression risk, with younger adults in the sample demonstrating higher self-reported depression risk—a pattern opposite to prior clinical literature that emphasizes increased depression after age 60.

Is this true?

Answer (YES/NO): YES